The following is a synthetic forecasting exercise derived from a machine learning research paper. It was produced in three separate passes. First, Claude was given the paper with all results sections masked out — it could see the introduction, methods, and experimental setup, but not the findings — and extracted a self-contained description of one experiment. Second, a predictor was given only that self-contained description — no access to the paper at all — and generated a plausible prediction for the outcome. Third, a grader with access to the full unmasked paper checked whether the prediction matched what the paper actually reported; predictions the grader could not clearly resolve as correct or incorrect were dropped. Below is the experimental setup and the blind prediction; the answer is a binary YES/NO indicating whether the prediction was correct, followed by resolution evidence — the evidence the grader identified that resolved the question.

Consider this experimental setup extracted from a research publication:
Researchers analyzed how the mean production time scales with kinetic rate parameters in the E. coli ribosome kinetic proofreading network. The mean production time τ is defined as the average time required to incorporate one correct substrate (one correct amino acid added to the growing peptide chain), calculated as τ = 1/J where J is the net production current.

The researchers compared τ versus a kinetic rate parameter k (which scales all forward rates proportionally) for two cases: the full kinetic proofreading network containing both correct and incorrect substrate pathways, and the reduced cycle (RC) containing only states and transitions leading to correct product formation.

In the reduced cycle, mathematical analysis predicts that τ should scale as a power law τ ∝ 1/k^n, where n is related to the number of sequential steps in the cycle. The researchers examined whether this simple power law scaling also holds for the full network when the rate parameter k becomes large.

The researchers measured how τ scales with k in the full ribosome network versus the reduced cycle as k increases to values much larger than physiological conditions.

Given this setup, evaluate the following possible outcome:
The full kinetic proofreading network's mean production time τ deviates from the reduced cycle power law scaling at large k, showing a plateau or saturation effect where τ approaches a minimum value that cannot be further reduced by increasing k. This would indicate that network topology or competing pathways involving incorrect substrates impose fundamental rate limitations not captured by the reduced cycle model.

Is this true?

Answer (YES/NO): NO